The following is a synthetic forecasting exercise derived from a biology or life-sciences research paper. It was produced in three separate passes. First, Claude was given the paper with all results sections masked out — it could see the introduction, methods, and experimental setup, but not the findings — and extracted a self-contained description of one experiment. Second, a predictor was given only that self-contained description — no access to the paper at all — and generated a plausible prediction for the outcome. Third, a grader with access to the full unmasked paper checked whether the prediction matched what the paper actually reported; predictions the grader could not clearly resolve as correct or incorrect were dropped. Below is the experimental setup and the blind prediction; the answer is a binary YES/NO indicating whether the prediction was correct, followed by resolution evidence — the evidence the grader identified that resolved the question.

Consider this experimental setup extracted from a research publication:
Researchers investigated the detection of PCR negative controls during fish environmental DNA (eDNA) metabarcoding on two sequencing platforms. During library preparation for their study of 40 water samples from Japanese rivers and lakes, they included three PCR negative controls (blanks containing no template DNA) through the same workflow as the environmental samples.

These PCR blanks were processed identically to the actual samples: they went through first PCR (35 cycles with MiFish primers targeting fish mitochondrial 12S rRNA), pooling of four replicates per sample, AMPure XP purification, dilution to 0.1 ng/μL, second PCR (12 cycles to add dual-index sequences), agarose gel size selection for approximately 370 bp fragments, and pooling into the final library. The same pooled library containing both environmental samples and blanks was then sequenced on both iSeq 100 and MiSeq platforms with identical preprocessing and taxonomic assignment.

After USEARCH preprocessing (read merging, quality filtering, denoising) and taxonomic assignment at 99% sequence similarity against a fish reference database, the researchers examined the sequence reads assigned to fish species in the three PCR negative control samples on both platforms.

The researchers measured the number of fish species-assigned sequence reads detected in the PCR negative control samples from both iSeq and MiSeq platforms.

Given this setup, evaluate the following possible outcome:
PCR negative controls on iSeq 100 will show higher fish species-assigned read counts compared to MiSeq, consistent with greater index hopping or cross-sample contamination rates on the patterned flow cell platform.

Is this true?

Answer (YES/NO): NO